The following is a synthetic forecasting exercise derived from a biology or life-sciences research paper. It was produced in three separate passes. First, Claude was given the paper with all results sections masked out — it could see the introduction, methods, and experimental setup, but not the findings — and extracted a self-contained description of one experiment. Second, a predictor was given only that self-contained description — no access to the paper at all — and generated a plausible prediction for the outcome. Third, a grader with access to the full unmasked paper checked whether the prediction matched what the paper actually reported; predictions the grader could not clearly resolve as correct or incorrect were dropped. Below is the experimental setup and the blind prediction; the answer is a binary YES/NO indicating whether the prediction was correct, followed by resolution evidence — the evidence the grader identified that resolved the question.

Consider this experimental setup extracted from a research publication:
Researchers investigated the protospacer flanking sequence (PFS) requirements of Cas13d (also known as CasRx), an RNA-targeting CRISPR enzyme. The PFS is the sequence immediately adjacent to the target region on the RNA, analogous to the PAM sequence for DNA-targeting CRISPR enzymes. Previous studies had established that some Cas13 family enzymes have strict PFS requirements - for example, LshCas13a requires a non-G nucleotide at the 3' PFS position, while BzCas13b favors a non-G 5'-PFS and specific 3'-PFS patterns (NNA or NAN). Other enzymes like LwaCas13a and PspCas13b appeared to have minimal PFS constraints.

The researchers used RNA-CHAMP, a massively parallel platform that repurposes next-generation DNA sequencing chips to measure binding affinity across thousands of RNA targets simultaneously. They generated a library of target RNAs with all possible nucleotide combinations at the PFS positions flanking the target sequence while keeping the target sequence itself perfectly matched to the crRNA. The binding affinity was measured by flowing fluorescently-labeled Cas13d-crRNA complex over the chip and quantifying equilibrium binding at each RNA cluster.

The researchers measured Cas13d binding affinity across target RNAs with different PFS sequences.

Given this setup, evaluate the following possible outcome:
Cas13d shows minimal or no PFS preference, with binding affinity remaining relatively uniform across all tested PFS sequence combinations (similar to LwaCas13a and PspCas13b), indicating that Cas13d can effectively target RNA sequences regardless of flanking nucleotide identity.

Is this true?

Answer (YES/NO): YES